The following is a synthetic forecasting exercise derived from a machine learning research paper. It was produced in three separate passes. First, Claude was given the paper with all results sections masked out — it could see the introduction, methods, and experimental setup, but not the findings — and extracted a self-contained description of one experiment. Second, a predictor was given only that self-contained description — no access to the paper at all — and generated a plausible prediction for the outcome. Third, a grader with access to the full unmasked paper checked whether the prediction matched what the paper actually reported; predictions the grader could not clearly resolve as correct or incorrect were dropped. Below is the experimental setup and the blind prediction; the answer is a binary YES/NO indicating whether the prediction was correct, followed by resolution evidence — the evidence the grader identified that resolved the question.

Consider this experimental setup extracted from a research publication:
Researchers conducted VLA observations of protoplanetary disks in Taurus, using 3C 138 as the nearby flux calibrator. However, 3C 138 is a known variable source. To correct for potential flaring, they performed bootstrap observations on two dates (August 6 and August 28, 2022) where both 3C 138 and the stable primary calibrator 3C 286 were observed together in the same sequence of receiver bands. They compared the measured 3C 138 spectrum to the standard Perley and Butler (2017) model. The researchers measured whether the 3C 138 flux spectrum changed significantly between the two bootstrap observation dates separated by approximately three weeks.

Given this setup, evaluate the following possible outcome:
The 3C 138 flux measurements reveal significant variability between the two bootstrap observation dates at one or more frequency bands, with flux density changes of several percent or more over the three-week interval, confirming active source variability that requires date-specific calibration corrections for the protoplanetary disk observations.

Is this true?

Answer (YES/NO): NO